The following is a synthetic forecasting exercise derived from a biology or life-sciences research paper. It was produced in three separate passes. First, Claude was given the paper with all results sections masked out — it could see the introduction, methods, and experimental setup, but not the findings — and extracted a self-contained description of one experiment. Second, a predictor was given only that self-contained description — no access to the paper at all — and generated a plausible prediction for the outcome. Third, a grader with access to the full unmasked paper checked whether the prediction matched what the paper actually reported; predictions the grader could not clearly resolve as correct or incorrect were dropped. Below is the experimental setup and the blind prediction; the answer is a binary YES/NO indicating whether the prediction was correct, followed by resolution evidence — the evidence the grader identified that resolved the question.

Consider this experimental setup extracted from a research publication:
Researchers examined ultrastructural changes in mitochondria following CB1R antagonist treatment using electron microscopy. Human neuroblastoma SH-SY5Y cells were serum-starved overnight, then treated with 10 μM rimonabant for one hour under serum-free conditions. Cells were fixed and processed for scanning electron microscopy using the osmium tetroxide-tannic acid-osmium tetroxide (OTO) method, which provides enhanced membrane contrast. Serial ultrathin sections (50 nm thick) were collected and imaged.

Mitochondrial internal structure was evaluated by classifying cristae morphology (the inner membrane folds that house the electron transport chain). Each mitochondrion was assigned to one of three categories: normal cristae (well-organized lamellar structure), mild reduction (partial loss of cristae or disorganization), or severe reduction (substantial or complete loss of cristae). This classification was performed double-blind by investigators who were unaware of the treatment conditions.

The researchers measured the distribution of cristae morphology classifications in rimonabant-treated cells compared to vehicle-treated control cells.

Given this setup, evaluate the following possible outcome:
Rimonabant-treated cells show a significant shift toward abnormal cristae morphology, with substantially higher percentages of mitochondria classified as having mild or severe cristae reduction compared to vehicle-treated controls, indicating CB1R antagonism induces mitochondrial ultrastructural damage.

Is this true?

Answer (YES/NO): YES